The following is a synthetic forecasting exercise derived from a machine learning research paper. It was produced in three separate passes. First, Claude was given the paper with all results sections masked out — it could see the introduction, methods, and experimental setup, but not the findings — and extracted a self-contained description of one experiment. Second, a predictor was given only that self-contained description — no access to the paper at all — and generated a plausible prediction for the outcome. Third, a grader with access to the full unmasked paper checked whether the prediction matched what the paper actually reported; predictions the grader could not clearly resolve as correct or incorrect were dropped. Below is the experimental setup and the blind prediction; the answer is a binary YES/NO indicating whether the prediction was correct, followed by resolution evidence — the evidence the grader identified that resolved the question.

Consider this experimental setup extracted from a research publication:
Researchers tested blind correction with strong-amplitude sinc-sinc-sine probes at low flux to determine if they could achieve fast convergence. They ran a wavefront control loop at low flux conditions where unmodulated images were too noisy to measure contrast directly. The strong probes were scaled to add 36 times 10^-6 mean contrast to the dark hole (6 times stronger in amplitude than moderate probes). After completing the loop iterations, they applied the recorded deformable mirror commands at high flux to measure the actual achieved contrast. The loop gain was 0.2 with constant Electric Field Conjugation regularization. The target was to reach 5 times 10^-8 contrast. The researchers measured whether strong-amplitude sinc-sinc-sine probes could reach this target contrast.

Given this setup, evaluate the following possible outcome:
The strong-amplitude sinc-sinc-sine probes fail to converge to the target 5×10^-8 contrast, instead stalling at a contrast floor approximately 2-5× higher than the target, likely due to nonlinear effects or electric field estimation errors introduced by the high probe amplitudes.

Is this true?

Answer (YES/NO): YES